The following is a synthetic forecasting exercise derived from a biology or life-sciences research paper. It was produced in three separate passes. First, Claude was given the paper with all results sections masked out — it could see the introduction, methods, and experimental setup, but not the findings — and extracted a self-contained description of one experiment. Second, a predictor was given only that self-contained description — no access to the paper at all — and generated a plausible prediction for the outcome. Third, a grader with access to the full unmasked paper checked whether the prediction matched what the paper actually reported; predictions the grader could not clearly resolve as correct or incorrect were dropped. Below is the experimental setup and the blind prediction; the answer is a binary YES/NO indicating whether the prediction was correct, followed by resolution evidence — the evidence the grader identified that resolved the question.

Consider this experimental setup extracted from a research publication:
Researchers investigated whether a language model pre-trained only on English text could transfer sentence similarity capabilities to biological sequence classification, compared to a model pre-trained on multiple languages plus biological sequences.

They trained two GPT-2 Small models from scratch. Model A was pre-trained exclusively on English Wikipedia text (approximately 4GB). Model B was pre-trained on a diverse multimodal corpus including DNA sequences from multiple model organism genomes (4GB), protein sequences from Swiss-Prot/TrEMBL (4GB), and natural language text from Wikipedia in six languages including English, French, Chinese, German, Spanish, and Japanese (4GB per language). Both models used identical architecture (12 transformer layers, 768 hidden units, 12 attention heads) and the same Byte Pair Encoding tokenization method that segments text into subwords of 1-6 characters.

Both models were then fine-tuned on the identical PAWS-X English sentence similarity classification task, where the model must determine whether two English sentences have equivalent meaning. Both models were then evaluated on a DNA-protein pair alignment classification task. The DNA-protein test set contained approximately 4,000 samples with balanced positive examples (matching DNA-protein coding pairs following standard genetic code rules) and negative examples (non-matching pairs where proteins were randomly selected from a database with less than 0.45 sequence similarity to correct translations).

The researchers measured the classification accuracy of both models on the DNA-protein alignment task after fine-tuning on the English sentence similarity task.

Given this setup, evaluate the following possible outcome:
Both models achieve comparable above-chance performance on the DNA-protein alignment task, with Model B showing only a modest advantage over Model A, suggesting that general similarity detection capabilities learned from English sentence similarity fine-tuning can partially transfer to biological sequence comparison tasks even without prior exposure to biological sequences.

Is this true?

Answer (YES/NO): NO